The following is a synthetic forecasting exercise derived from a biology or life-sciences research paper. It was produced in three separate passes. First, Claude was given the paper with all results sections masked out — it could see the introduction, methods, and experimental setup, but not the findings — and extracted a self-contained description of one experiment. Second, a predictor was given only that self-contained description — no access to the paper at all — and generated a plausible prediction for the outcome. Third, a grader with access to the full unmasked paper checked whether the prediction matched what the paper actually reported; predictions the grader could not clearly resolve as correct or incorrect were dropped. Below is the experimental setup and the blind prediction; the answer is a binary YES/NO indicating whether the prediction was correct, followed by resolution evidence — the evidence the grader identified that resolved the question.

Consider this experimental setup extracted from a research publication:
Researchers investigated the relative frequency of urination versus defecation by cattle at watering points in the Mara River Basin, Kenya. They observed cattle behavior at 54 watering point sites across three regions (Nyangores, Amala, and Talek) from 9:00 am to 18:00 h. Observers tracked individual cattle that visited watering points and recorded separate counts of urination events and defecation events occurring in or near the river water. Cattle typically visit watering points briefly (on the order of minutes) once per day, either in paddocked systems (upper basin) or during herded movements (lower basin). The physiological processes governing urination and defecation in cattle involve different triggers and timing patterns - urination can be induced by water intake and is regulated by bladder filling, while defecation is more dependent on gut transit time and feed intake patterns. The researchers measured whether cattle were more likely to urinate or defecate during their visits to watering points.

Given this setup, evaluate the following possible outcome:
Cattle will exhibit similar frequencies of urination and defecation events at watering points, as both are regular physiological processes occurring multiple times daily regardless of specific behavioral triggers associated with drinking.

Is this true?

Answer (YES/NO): YES